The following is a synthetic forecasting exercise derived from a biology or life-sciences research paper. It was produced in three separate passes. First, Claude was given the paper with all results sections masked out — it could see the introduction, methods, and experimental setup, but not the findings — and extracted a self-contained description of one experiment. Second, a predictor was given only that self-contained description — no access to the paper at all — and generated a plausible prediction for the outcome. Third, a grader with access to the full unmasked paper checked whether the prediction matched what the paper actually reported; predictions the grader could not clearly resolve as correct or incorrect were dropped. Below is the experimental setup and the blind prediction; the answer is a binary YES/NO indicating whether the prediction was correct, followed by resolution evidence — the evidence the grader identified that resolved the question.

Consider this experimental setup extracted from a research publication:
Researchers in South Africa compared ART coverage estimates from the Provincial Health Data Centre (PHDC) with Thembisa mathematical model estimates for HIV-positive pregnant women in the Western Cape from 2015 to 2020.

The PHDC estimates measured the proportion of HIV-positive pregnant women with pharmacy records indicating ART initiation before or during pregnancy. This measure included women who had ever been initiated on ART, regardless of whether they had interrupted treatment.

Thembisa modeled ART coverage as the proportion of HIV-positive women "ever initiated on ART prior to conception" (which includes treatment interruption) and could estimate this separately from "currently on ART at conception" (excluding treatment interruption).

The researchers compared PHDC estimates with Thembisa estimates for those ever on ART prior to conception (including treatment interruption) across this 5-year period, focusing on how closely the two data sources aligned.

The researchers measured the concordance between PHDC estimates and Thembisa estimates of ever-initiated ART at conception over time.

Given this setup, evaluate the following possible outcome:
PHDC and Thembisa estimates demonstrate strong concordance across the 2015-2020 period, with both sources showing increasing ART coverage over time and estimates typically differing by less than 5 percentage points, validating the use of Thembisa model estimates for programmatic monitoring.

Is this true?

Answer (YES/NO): NO